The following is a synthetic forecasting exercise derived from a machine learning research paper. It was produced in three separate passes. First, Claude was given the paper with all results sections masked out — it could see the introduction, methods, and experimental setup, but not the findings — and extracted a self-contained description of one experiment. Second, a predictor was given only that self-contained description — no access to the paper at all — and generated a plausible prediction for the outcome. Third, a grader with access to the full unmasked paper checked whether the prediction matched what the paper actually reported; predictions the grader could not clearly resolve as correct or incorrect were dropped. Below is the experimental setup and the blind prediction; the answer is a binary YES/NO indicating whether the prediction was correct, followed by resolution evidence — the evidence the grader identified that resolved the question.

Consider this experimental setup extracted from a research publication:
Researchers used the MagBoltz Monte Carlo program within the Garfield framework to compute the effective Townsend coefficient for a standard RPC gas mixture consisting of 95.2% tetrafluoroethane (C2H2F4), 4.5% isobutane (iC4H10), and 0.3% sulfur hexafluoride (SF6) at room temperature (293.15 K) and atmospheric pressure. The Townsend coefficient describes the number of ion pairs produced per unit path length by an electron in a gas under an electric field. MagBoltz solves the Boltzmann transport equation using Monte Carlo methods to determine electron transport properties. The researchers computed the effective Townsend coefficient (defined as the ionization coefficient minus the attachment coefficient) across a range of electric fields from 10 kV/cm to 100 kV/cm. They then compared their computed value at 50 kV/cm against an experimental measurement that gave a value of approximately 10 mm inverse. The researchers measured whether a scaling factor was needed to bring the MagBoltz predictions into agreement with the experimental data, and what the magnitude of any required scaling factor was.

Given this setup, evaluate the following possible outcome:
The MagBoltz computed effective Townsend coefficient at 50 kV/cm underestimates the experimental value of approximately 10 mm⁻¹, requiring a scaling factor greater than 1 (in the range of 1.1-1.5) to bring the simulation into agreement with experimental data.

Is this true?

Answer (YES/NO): YES